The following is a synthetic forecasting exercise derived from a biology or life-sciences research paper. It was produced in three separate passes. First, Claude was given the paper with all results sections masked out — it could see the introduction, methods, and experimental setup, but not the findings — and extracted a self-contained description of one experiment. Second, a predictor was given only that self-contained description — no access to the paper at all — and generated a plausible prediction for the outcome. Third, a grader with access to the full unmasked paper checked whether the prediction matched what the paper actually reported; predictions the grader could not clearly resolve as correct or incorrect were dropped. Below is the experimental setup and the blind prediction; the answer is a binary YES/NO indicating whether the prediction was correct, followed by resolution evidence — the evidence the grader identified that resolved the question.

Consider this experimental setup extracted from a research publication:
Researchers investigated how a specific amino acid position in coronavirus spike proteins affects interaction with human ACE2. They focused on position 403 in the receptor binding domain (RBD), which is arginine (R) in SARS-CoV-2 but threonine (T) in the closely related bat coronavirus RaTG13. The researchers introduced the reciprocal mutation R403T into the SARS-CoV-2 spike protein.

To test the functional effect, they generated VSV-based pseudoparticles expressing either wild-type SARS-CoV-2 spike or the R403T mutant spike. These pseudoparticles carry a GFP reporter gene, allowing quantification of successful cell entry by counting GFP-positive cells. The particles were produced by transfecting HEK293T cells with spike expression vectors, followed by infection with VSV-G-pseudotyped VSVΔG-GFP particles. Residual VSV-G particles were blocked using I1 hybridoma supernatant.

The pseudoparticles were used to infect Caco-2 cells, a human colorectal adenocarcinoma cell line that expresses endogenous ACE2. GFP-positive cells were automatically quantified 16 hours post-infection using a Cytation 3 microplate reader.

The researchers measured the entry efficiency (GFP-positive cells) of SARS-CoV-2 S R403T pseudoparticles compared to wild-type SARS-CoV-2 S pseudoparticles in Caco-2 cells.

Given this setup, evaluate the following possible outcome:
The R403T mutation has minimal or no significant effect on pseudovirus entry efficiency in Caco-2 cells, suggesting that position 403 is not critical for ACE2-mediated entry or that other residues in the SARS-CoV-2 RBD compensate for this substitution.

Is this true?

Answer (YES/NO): NO